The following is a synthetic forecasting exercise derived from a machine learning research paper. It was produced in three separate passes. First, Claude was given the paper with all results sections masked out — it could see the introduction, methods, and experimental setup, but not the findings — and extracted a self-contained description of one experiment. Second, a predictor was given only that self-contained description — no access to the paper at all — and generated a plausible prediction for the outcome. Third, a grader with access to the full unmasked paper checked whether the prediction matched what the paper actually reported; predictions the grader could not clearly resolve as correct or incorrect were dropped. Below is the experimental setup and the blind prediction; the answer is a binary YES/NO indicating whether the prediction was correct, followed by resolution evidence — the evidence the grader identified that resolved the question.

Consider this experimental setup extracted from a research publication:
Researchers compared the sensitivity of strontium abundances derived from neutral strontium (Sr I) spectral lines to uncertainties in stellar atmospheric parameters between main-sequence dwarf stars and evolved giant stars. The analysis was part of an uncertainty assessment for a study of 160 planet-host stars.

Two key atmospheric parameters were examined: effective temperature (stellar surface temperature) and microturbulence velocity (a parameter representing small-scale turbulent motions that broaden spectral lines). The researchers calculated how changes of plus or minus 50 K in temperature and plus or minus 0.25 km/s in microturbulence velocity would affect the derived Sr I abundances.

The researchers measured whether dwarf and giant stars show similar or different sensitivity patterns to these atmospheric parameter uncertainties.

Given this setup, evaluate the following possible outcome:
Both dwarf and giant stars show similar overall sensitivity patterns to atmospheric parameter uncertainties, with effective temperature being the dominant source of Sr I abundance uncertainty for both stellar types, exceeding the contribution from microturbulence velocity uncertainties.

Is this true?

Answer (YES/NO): NO